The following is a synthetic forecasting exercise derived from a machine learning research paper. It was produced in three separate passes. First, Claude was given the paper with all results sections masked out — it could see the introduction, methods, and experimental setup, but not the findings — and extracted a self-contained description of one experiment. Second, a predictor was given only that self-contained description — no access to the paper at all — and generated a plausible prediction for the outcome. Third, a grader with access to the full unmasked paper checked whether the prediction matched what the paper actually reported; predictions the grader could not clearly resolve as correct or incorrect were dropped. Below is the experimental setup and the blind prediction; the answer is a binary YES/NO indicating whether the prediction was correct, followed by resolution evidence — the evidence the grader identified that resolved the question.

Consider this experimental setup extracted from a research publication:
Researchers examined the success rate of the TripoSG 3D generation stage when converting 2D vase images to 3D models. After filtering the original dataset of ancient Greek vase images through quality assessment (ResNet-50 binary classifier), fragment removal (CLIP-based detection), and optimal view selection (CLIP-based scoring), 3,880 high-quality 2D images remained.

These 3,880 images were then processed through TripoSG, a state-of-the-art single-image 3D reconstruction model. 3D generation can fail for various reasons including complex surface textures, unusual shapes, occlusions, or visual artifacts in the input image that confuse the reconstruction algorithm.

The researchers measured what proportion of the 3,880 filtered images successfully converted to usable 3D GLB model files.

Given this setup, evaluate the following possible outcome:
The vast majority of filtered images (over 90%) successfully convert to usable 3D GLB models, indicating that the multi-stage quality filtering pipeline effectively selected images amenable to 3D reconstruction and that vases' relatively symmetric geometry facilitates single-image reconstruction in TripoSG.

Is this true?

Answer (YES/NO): NO